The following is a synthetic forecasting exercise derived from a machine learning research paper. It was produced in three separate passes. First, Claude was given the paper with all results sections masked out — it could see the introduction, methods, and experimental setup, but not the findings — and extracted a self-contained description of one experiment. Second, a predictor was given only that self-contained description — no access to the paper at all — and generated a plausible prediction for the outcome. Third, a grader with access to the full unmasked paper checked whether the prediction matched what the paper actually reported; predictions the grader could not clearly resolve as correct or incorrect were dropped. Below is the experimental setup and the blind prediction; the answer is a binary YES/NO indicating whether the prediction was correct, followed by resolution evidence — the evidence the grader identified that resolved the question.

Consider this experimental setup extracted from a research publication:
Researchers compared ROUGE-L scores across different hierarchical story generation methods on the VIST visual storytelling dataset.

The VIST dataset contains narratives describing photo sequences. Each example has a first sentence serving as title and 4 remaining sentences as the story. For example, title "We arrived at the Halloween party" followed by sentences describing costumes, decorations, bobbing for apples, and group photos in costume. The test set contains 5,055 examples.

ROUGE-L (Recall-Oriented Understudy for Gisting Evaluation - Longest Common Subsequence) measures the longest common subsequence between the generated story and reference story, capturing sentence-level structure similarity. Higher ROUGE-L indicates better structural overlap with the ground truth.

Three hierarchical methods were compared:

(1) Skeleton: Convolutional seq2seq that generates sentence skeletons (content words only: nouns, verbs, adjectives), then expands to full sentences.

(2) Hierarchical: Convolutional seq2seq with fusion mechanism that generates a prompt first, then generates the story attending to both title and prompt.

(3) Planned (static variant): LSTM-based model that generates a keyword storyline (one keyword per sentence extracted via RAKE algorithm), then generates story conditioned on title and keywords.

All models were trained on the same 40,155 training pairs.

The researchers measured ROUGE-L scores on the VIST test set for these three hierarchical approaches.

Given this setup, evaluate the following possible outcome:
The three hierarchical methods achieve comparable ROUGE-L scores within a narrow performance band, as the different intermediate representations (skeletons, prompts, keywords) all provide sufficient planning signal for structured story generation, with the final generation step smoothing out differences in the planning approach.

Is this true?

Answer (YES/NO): NO